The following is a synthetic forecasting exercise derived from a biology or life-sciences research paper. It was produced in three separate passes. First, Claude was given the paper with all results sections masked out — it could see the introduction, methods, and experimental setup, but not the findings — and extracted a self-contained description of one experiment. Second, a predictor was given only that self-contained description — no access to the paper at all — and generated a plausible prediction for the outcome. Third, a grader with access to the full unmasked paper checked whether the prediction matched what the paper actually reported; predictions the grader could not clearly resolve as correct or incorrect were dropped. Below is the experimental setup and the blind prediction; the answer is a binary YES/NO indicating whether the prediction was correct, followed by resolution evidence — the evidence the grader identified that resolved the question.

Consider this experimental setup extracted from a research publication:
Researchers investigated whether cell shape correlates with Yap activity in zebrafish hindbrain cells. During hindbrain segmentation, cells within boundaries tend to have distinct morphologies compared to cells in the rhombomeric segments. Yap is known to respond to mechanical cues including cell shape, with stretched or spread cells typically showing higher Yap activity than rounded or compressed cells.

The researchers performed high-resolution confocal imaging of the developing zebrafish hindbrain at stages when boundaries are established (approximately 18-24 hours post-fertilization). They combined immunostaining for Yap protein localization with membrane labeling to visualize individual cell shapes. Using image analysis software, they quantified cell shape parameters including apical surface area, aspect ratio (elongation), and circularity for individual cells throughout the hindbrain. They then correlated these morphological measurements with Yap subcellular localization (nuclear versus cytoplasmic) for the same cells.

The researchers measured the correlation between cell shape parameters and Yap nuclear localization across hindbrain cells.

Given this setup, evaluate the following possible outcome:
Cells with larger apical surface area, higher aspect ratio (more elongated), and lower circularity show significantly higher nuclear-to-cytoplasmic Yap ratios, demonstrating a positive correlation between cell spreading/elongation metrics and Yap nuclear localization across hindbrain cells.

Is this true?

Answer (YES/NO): NO